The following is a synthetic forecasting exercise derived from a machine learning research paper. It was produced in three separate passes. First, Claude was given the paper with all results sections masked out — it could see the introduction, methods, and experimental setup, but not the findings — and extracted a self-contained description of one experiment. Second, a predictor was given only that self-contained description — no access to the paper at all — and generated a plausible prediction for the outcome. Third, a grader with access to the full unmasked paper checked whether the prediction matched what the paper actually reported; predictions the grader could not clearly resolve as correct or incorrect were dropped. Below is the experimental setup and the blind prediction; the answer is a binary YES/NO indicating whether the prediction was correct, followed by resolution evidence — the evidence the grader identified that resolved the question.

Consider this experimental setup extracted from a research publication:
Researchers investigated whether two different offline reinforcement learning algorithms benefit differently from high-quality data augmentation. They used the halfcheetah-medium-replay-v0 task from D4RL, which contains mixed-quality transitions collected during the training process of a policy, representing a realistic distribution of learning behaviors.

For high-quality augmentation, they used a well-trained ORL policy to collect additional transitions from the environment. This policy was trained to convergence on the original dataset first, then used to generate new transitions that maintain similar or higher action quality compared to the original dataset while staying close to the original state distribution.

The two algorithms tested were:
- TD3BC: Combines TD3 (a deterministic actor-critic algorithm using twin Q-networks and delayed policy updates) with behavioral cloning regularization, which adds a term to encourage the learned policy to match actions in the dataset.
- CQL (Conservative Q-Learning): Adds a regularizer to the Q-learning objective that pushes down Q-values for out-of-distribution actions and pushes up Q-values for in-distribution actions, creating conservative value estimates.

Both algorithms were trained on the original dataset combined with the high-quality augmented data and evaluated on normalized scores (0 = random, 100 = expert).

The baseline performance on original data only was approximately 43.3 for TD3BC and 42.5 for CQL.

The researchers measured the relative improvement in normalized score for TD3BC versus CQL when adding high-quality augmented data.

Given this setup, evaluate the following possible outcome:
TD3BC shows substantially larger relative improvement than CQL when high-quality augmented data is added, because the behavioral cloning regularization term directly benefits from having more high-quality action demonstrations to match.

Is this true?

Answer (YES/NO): NO